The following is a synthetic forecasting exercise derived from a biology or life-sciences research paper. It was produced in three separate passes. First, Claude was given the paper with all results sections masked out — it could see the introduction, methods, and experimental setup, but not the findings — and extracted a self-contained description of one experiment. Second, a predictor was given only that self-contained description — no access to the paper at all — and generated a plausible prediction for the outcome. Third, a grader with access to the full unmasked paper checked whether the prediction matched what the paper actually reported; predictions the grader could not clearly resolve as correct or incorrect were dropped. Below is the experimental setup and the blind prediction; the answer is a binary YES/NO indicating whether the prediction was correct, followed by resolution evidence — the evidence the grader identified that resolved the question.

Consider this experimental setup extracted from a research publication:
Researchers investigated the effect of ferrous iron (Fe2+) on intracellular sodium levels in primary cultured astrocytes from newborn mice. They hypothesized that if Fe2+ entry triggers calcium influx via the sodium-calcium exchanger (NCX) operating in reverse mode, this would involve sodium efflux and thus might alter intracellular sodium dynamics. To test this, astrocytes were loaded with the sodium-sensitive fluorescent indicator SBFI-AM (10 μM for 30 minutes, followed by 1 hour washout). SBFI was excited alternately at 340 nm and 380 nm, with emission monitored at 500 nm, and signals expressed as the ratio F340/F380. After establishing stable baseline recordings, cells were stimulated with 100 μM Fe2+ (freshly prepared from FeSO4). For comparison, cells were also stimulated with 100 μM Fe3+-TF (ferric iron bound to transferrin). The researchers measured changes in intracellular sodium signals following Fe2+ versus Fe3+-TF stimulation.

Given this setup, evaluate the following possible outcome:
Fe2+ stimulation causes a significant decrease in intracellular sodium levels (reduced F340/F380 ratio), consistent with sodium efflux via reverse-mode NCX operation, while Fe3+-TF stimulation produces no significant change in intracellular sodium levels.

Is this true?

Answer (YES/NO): NO